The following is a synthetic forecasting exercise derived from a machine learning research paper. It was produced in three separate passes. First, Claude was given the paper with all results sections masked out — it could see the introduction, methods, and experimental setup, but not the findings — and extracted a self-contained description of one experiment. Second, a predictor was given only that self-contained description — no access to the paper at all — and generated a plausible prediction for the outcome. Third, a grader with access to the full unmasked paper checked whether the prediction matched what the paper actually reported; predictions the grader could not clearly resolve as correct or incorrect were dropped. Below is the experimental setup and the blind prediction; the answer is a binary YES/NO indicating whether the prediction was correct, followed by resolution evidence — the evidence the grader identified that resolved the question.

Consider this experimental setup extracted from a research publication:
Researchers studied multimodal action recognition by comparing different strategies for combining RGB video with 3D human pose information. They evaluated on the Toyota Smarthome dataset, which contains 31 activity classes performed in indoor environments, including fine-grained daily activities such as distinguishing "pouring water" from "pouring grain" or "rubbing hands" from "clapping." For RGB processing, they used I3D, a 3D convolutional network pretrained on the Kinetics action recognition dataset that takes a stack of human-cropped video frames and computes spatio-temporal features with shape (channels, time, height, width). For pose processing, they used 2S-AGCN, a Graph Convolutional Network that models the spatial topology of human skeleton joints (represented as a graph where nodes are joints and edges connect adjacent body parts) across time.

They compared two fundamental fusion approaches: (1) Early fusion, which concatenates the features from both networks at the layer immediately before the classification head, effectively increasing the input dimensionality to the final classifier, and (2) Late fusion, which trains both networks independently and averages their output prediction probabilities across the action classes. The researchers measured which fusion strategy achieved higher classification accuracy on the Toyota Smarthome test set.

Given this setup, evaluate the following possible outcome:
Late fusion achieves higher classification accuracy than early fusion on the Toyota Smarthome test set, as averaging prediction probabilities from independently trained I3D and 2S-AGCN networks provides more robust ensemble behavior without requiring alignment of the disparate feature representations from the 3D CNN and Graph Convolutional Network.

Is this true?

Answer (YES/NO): YES